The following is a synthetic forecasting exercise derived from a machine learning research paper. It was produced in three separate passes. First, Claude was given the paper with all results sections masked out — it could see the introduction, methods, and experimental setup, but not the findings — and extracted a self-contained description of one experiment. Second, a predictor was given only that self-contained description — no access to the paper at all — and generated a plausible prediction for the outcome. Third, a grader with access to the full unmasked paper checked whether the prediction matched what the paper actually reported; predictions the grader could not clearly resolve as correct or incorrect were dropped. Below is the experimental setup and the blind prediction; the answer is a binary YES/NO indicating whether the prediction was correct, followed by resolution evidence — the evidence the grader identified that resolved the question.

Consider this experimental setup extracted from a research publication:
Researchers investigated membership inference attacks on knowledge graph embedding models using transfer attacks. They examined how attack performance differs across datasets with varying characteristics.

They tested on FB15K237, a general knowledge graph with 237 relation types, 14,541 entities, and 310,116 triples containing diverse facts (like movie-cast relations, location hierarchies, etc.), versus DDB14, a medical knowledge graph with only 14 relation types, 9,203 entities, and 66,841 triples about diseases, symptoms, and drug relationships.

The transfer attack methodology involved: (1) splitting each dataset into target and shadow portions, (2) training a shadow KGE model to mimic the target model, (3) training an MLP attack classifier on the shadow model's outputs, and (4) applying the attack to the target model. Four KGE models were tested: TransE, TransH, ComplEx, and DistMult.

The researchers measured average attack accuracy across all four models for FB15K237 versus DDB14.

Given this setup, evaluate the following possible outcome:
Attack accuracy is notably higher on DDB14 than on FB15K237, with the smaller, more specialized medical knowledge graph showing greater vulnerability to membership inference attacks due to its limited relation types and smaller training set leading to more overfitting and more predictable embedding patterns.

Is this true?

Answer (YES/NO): YES